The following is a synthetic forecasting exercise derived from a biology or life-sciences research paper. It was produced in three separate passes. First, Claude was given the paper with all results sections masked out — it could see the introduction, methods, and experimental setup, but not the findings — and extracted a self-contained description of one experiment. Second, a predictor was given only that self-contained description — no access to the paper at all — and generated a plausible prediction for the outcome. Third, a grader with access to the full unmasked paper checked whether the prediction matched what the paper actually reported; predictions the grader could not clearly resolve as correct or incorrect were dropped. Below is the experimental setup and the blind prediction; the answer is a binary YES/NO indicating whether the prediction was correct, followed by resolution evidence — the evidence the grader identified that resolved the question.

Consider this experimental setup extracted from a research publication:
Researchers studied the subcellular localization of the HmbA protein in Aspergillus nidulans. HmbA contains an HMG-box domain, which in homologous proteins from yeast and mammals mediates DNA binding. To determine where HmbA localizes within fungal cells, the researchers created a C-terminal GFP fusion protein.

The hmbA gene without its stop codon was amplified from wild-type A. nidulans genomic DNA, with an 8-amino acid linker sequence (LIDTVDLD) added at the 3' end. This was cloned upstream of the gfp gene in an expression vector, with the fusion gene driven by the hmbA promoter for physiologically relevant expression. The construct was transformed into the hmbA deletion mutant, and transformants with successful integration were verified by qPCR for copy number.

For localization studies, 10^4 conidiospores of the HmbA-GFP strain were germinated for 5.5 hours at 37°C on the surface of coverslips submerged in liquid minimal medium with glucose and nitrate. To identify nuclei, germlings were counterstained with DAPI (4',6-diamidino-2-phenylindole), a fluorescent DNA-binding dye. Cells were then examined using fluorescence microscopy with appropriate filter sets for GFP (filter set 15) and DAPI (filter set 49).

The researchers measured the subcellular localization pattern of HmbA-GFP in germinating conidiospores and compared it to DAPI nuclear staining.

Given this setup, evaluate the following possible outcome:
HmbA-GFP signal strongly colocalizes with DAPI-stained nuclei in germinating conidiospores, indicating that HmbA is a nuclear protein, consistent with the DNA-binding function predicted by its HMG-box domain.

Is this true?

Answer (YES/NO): YES